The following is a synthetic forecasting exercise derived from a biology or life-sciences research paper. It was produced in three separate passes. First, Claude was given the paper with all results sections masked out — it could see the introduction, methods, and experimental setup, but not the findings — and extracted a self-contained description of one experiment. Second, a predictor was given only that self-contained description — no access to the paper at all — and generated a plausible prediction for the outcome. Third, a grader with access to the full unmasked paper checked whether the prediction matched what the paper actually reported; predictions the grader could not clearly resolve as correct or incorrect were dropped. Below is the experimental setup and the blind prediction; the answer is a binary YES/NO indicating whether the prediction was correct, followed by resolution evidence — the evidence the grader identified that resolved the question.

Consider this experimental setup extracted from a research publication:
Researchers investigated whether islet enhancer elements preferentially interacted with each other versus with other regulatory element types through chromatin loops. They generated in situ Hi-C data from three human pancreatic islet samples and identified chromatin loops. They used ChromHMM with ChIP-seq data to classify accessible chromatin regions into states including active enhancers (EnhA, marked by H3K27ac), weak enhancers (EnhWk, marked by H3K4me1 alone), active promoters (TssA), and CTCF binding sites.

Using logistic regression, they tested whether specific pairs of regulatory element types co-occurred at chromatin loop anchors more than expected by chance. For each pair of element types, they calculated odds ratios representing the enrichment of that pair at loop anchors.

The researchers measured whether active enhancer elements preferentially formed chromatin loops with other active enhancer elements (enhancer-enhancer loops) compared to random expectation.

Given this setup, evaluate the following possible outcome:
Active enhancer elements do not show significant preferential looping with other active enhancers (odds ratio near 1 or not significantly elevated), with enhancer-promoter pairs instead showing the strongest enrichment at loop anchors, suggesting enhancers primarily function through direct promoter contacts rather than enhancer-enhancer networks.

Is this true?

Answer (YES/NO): NO